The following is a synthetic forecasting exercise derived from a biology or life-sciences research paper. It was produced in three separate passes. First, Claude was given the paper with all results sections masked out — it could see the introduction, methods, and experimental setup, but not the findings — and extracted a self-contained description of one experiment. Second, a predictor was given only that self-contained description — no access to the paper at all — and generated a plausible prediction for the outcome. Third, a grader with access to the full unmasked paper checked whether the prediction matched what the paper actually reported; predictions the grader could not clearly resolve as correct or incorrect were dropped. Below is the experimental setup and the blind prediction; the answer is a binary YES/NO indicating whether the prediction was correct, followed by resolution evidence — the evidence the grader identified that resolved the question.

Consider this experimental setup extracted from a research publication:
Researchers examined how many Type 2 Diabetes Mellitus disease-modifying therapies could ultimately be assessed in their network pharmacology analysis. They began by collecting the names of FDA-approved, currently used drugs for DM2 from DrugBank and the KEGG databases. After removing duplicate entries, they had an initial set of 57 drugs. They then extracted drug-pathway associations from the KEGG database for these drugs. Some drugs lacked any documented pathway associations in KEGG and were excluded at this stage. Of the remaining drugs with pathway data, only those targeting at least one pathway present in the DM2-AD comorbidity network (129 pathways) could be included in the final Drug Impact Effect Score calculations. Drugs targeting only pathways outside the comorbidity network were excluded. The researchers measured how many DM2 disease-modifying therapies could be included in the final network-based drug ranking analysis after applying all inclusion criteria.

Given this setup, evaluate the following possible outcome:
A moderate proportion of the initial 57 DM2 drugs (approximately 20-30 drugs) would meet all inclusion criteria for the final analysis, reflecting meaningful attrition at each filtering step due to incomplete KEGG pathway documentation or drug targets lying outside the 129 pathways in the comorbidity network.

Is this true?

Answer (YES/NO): NO